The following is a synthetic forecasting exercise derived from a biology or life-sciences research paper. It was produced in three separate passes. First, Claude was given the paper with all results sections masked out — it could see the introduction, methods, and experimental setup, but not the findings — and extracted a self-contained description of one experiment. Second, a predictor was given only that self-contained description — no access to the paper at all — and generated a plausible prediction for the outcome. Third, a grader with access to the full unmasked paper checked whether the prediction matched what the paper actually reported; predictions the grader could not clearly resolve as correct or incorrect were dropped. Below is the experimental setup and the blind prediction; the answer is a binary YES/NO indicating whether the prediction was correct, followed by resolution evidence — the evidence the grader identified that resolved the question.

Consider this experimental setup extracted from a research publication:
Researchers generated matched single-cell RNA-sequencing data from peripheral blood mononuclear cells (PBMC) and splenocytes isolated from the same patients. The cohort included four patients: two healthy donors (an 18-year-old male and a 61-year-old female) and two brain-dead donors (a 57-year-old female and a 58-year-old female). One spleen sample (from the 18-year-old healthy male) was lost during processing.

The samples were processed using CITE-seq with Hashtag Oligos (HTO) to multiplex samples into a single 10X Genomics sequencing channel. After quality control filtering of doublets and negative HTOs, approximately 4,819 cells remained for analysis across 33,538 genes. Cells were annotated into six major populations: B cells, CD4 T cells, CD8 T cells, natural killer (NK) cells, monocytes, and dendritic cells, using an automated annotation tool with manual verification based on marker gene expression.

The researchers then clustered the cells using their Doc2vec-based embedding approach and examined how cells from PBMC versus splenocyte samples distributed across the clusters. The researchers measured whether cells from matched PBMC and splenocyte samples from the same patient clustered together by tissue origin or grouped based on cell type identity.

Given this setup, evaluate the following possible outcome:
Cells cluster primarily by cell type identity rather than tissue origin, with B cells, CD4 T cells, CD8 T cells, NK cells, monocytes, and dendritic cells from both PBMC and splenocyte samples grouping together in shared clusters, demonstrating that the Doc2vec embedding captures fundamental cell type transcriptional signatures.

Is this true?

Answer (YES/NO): YES